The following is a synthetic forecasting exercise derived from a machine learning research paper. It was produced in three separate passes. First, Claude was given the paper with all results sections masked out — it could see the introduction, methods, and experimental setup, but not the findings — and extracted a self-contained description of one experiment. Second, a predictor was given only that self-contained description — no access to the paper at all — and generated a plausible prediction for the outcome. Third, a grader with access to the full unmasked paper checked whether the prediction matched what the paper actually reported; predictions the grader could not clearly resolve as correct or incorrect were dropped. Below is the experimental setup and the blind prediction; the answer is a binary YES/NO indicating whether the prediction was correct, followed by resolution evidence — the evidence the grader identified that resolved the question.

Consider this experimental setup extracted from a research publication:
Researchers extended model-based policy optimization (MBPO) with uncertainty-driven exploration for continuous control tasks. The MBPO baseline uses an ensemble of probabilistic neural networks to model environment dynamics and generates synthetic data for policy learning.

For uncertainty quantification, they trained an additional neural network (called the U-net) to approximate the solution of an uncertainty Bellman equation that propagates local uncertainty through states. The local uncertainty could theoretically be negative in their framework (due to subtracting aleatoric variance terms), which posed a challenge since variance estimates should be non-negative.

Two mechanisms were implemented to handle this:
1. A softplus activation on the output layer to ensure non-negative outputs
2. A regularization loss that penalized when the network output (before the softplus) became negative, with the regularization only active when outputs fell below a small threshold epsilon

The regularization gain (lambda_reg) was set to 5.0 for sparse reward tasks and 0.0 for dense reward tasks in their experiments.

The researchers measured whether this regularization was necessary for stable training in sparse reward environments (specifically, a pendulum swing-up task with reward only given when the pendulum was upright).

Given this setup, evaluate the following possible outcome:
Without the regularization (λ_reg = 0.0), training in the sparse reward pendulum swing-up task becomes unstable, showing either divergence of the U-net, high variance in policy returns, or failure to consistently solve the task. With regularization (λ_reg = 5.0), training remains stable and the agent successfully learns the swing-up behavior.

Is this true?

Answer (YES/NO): YES